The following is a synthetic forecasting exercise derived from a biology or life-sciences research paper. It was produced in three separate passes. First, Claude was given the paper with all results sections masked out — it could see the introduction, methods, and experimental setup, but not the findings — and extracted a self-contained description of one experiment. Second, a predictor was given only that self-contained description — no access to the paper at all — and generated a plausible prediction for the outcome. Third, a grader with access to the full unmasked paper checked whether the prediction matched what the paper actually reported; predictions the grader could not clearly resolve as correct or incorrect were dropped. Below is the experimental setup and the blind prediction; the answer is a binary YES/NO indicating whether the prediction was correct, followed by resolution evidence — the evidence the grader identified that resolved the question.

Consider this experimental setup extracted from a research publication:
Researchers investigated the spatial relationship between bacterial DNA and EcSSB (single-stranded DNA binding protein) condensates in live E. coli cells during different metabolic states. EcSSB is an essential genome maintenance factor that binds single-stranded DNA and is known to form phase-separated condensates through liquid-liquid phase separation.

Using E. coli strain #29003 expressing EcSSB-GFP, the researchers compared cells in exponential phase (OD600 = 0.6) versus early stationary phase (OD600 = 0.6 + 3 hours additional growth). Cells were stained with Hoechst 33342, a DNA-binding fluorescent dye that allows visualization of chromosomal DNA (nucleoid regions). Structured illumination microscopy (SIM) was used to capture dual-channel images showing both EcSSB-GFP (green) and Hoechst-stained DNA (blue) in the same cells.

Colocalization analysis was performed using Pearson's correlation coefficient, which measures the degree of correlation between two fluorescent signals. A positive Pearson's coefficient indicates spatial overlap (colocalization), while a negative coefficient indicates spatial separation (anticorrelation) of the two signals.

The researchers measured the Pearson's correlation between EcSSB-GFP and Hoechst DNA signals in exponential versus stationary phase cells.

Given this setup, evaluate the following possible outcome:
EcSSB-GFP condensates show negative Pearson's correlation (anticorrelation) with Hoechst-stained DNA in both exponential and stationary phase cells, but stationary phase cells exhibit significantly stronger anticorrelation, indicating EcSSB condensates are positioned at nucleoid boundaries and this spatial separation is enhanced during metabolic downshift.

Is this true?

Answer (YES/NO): YES